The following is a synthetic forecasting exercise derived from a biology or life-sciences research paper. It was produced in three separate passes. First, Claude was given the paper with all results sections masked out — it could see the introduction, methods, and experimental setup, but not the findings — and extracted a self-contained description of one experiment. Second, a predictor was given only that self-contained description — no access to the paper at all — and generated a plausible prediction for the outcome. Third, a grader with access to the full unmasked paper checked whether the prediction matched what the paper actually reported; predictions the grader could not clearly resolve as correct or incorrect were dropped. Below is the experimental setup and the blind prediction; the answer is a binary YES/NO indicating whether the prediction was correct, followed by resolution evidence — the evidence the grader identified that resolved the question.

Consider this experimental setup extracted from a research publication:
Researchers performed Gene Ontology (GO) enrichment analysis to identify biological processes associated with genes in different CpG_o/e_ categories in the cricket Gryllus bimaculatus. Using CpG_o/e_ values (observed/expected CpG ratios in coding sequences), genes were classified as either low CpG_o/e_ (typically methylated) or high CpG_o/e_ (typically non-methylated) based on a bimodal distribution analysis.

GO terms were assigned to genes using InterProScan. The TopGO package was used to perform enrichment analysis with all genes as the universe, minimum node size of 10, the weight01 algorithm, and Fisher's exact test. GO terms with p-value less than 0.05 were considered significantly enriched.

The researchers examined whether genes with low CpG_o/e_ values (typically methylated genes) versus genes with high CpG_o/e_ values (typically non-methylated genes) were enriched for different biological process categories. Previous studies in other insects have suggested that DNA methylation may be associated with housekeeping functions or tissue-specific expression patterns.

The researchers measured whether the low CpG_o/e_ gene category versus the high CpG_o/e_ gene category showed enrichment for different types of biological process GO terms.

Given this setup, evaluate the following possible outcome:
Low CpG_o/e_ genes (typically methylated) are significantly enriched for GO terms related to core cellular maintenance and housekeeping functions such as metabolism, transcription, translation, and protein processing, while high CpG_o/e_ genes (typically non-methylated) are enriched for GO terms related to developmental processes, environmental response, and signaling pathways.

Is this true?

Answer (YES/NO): NO